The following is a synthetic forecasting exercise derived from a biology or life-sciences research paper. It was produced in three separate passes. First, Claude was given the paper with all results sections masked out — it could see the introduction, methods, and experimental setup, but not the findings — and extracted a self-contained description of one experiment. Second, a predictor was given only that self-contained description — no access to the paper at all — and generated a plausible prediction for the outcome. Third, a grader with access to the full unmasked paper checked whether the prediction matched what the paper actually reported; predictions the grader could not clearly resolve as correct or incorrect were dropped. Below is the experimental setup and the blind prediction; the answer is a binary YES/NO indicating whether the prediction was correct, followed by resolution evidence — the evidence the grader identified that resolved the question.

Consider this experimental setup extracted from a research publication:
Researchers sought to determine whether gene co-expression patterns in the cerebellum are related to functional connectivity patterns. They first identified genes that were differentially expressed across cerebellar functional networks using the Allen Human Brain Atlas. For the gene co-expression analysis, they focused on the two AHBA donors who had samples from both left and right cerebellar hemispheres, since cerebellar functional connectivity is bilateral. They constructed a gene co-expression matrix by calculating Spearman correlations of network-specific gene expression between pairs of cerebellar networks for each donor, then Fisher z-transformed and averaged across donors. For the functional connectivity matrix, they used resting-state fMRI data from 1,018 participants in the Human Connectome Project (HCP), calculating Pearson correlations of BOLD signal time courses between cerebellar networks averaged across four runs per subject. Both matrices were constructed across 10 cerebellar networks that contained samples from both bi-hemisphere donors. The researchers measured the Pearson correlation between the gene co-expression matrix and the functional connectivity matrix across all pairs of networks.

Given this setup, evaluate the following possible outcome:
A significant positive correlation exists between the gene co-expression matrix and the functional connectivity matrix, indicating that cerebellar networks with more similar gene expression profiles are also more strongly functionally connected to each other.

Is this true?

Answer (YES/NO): YES